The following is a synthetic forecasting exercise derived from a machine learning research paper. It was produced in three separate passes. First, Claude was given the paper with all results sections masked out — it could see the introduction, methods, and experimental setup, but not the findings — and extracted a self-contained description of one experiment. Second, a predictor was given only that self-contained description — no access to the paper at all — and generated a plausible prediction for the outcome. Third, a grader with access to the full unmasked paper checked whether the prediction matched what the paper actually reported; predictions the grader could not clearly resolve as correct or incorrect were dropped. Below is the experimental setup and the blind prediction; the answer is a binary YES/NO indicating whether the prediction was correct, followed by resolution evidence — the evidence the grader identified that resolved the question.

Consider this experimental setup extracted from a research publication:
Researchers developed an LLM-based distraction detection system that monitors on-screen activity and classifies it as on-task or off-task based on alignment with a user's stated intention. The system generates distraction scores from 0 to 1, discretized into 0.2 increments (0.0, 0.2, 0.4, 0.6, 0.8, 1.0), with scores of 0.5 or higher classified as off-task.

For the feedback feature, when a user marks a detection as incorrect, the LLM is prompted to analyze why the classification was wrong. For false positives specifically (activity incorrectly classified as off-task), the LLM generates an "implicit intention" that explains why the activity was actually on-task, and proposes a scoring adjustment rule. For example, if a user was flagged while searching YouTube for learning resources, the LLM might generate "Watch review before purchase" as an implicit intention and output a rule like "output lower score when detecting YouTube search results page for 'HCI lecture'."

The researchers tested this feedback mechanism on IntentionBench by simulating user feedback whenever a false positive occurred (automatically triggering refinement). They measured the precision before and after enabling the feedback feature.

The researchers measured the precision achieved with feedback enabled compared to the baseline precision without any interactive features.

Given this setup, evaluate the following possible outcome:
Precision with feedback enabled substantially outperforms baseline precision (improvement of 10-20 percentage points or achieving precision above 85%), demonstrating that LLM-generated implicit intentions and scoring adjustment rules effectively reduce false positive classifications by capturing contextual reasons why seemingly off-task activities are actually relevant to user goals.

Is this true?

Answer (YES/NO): NO